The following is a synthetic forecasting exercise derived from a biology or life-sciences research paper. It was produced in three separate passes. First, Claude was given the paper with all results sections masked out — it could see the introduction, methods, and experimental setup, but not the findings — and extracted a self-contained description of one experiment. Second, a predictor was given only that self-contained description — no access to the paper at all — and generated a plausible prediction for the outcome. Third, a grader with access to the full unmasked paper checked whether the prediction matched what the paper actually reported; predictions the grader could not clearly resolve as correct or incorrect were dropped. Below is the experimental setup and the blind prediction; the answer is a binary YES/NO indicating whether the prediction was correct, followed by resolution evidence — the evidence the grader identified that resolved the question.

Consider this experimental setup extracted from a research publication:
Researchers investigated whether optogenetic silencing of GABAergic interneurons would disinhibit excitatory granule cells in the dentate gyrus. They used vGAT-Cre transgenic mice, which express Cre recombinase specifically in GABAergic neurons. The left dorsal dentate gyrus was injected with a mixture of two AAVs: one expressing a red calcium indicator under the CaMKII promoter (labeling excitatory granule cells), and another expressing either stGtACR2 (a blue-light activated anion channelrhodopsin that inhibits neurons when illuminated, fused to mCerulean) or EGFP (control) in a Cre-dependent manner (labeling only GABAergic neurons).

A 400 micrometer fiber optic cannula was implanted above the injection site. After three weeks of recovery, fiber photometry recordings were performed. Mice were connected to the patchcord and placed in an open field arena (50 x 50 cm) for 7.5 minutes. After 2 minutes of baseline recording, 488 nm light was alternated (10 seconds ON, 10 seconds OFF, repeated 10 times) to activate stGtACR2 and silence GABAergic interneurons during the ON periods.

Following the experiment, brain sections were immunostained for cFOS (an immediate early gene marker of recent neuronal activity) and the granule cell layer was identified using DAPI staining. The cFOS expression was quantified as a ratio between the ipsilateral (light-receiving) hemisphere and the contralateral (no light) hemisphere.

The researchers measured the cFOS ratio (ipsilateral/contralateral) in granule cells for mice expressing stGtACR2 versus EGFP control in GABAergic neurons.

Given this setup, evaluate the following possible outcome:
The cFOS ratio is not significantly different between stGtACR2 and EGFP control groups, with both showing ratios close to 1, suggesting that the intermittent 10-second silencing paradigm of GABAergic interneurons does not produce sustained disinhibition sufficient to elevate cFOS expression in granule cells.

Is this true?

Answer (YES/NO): NO